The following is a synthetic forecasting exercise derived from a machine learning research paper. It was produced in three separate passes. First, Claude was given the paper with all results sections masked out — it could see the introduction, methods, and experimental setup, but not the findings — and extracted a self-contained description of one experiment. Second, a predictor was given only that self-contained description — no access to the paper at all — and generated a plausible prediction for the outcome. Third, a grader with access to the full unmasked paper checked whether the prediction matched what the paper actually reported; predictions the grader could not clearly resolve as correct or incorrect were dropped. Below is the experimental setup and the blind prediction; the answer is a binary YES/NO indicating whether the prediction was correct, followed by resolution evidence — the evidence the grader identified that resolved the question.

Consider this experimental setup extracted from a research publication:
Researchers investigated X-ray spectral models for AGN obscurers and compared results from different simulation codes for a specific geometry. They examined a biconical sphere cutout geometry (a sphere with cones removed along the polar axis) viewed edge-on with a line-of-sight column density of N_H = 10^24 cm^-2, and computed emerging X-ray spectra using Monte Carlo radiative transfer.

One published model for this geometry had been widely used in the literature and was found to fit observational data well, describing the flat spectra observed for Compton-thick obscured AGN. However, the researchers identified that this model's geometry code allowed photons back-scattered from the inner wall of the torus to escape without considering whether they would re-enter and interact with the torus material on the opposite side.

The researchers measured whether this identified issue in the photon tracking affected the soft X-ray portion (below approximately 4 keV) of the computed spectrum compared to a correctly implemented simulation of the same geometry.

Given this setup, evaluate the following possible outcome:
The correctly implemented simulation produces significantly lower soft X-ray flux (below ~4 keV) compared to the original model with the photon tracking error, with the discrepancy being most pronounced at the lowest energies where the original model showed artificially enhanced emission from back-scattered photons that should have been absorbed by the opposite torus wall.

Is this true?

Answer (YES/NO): YES